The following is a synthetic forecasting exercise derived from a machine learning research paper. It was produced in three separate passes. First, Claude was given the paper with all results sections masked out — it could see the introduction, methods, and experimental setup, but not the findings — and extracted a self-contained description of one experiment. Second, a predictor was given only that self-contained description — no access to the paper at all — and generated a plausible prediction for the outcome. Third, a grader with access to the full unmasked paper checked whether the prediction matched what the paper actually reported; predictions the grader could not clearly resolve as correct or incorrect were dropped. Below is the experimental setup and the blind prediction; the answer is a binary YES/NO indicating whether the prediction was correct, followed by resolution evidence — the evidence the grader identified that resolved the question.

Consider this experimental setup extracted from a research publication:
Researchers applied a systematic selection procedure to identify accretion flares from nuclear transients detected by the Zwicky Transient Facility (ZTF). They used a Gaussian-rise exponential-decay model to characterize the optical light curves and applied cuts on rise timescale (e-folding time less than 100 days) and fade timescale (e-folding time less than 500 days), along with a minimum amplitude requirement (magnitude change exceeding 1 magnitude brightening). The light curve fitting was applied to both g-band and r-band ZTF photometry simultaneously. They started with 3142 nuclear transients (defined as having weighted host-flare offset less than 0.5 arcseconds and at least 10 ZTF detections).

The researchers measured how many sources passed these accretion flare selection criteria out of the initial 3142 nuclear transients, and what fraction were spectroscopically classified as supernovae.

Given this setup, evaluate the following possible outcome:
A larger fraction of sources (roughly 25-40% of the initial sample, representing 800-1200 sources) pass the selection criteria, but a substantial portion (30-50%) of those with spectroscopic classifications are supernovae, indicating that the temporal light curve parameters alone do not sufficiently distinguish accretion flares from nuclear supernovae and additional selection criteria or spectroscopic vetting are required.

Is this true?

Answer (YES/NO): NO